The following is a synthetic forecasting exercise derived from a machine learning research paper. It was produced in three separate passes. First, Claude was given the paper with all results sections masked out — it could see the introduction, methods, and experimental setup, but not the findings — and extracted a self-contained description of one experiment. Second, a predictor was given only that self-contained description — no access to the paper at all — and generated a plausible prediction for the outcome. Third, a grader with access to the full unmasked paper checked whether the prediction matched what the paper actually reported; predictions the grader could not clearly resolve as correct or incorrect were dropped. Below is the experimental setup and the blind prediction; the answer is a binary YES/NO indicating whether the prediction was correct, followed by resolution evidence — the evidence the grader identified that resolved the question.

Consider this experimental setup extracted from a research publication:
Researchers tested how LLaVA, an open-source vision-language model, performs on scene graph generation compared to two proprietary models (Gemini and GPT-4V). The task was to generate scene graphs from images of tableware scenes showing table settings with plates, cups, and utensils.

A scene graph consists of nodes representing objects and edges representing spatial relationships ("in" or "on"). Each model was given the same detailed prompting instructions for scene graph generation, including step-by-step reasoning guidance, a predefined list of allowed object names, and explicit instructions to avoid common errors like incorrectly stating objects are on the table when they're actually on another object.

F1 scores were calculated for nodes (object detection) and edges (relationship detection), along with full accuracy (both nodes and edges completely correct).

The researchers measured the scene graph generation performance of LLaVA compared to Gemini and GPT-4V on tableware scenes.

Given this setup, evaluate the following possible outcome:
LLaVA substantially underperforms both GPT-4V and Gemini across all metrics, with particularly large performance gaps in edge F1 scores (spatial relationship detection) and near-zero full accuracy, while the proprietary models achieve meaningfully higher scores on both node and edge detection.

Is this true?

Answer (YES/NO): YES